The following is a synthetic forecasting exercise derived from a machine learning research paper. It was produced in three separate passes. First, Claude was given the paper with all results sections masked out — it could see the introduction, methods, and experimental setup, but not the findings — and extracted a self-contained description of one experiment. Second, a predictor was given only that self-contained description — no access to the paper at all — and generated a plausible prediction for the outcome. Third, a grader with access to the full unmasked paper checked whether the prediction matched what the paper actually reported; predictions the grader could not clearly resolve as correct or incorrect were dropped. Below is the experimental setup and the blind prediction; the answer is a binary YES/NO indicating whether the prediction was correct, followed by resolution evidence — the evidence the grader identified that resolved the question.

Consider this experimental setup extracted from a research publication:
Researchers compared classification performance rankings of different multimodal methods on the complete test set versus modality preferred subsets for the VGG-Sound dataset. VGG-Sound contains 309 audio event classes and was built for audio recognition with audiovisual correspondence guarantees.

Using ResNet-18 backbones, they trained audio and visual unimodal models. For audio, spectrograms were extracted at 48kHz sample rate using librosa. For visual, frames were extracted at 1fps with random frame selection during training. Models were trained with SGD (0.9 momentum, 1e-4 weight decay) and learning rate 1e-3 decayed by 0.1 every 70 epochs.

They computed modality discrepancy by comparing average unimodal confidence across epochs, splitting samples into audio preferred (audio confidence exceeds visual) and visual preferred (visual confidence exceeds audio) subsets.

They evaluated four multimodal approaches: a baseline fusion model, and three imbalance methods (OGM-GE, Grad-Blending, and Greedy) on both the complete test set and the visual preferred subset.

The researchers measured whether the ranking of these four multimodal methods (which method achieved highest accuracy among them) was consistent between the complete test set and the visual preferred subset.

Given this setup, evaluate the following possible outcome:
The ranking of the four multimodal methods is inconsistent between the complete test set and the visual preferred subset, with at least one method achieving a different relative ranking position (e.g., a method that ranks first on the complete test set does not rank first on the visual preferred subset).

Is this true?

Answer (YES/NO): YES